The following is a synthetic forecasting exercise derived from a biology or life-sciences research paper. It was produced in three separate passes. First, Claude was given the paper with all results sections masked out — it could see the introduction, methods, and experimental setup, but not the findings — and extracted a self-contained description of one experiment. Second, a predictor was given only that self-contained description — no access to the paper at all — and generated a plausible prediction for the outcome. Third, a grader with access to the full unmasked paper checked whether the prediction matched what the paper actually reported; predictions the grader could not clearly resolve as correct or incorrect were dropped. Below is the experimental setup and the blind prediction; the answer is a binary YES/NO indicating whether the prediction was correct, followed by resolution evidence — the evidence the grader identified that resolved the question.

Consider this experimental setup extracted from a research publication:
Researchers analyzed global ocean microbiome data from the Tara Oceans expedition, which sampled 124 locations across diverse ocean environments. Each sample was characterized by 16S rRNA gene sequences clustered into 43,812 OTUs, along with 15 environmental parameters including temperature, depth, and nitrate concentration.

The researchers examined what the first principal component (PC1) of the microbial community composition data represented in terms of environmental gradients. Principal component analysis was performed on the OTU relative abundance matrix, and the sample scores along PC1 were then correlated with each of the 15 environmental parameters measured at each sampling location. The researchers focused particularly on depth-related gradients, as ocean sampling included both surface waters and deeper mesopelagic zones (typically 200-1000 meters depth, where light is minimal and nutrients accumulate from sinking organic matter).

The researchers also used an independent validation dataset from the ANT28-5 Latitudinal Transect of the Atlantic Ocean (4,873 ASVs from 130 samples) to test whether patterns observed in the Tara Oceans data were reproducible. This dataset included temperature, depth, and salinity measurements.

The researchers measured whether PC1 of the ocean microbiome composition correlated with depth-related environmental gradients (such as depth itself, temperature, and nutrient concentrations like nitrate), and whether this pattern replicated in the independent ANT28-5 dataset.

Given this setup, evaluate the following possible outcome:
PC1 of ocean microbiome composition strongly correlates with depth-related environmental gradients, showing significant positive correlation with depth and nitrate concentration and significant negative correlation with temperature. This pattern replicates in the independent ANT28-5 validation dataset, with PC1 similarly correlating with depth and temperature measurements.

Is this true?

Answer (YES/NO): NO